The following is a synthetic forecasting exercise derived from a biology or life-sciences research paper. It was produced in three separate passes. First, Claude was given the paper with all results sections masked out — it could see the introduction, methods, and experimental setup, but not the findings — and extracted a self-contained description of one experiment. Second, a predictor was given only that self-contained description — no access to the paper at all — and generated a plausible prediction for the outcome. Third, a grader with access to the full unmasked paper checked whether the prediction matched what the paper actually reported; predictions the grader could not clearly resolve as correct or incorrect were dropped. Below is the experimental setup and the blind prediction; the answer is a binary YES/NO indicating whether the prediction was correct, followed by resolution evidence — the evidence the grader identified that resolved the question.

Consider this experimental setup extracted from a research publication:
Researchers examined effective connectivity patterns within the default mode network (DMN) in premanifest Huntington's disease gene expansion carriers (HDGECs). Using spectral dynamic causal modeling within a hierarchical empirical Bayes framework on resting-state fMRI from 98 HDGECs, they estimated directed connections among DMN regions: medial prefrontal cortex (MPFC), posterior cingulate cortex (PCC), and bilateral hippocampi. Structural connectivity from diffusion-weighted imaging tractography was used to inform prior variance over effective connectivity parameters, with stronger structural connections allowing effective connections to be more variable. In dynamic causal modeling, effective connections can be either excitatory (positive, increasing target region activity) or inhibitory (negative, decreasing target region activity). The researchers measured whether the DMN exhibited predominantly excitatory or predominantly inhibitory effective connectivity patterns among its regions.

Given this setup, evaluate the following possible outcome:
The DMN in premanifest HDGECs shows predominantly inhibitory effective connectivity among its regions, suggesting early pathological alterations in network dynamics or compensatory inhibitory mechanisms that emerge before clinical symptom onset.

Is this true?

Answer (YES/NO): YES